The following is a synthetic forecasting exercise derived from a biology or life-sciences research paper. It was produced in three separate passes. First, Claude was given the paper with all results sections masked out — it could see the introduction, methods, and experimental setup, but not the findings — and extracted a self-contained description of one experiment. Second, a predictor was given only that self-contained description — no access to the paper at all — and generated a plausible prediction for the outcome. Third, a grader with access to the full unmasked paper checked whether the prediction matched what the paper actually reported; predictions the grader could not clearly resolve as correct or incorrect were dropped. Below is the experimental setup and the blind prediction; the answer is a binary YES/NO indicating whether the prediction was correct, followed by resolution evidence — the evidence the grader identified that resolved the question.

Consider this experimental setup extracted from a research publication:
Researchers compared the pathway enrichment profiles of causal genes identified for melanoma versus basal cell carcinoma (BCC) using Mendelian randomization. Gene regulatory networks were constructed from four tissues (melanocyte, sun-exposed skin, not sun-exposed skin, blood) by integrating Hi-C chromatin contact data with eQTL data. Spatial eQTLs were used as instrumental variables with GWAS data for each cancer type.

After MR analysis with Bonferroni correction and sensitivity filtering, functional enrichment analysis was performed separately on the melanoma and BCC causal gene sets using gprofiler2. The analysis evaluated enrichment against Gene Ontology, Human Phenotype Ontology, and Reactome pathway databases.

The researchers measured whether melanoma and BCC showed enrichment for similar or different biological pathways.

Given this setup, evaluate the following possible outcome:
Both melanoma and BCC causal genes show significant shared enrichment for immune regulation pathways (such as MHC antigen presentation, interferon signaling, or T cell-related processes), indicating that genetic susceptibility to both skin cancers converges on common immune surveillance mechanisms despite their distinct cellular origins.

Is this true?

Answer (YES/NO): NO